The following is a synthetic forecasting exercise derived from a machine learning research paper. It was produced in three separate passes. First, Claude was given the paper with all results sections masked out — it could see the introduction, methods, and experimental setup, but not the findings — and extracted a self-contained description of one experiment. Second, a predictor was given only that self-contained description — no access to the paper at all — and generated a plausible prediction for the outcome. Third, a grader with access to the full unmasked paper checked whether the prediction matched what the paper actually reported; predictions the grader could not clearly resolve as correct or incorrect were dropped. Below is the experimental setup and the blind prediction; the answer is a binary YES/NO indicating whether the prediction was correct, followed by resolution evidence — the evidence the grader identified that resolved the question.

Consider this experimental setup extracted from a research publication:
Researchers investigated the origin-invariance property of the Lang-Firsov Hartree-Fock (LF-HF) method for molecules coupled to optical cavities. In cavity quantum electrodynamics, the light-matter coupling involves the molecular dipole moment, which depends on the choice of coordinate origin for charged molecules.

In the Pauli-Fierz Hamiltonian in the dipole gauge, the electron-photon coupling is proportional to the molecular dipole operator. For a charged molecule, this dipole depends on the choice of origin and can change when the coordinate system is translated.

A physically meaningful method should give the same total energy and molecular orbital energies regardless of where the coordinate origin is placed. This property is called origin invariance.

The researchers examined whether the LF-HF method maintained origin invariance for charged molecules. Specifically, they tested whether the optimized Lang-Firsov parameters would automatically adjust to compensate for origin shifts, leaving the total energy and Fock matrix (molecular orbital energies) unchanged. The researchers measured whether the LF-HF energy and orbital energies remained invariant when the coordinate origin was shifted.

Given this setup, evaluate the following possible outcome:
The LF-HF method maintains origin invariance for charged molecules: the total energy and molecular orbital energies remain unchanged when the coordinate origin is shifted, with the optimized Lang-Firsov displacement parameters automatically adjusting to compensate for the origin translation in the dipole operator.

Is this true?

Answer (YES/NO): YES